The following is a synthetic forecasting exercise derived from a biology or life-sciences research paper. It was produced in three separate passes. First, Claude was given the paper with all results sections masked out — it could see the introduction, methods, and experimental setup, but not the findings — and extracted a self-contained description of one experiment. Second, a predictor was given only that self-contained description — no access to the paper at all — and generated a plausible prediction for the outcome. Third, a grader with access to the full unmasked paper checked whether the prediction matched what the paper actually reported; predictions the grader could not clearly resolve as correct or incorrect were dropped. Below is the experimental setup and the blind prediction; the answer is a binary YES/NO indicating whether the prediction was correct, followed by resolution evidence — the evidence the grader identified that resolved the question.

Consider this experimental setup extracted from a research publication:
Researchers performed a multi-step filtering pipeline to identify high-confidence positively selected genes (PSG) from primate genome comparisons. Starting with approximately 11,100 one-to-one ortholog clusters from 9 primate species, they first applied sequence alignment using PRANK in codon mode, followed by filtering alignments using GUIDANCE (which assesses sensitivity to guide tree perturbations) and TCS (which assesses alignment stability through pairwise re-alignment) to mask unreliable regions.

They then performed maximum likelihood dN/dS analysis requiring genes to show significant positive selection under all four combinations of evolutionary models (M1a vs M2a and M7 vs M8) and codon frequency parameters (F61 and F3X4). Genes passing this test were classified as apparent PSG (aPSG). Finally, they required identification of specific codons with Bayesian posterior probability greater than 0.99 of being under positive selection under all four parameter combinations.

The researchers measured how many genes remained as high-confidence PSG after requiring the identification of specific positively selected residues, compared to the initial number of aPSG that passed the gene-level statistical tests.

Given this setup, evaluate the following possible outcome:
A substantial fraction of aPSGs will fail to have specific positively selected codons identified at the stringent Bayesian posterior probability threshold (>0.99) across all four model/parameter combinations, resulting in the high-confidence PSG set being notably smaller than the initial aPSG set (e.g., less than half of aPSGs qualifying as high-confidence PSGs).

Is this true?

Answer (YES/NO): YES